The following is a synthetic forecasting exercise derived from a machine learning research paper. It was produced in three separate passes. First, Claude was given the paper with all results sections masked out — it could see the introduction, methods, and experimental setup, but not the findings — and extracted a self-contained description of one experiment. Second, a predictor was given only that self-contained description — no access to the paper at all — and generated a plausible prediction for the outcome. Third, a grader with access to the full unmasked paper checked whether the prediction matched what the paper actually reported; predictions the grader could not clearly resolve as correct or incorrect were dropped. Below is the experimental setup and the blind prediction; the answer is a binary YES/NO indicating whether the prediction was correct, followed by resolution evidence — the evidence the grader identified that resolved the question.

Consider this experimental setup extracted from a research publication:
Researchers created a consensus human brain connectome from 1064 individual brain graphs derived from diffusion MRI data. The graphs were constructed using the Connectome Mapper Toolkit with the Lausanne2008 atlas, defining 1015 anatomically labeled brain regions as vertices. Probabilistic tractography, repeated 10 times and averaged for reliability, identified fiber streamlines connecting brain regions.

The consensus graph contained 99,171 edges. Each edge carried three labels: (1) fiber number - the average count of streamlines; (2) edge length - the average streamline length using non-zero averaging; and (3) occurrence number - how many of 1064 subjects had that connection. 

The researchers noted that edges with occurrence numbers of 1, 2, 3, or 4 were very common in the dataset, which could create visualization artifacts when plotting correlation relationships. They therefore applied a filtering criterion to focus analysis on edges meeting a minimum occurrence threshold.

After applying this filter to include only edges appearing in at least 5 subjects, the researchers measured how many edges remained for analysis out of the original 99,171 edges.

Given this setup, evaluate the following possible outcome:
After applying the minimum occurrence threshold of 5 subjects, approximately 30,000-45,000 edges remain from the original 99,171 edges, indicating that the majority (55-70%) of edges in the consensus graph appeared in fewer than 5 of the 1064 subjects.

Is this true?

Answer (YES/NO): NO